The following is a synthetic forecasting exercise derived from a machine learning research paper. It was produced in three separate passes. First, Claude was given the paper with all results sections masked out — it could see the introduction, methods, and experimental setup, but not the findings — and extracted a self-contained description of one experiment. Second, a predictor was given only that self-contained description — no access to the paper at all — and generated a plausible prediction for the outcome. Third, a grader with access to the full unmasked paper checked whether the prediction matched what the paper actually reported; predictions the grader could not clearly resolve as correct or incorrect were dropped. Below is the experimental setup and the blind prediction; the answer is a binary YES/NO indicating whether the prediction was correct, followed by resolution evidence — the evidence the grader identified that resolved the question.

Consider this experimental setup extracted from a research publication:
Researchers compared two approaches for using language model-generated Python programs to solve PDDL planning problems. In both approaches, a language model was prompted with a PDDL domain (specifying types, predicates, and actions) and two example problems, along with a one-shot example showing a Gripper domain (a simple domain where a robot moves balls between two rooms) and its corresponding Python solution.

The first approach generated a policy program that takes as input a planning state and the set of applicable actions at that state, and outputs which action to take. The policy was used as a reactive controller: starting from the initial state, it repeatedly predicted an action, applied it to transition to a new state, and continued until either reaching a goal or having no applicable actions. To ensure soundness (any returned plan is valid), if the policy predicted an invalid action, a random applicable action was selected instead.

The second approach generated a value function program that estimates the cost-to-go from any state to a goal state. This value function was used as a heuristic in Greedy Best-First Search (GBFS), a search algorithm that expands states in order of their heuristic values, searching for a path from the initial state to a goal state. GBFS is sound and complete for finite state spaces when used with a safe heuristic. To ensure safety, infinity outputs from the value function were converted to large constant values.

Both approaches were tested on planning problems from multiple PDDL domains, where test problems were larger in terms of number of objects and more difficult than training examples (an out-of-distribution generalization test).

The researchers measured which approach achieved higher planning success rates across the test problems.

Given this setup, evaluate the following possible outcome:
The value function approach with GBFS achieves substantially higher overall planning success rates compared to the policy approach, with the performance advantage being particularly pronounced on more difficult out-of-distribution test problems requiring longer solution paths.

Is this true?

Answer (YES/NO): NO